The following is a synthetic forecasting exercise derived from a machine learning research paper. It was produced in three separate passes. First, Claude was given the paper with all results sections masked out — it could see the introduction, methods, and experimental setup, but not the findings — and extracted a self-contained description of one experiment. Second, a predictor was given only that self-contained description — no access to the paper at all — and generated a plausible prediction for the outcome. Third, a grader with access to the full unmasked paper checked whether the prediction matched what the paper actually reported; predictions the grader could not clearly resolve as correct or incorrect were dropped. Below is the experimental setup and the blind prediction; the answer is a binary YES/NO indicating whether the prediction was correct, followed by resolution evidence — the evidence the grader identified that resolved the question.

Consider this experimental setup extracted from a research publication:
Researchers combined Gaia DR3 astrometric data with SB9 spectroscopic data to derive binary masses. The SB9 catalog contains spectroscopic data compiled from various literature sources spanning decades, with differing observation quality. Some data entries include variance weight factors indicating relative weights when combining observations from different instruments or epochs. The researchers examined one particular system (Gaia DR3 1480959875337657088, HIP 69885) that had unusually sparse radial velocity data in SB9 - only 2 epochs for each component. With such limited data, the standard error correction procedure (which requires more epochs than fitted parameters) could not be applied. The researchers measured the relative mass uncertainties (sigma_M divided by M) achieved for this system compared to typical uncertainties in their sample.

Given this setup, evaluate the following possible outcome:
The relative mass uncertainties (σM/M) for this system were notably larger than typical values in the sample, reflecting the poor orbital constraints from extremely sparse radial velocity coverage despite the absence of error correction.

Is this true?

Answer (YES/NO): YES